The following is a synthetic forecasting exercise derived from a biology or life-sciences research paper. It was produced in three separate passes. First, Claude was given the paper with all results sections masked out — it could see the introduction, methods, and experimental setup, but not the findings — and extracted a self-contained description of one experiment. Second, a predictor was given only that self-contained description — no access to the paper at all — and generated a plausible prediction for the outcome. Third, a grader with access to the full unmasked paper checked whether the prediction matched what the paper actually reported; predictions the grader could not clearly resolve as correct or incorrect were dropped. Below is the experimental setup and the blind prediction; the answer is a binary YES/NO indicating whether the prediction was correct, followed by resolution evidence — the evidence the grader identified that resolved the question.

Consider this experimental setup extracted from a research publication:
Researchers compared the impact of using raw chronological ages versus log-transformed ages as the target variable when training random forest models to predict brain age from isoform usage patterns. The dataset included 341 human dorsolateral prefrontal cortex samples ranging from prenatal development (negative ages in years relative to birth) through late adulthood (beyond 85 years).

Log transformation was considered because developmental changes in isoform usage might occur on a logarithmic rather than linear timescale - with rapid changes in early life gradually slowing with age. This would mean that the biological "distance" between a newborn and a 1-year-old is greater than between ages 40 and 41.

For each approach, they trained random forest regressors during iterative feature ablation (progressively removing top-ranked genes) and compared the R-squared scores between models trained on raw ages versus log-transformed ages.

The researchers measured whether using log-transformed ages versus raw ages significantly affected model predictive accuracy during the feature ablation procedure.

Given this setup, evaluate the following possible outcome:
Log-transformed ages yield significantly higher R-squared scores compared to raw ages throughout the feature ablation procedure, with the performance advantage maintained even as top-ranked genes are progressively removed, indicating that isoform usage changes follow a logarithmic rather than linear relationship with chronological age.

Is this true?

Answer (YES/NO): NO